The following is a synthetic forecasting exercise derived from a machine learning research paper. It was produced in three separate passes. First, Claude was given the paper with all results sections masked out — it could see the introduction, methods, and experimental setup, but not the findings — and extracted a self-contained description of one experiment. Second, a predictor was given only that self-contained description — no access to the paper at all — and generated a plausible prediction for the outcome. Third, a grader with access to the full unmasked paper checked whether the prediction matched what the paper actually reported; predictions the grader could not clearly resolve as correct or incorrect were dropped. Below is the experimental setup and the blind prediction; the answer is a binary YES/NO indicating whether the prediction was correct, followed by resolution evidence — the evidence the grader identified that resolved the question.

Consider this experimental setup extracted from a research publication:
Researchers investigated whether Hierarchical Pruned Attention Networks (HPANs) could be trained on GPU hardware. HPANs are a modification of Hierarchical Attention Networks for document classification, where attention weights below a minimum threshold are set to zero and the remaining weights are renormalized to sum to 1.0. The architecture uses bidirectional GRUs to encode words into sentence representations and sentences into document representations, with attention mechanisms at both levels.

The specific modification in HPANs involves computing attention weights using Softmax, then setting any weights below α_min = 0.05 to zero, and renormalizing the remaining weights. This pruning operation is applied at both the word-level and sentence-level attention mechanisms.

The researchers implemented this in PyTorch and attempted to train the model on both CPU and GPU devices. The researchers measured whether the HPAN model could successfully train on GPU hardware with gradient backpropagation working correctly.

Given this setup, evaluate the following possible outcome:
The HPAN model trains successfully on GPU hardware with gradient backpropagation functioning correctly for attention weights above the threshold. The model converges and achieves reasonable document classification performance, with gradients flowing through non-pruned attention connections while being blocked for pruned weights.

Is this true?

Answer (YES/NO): NO